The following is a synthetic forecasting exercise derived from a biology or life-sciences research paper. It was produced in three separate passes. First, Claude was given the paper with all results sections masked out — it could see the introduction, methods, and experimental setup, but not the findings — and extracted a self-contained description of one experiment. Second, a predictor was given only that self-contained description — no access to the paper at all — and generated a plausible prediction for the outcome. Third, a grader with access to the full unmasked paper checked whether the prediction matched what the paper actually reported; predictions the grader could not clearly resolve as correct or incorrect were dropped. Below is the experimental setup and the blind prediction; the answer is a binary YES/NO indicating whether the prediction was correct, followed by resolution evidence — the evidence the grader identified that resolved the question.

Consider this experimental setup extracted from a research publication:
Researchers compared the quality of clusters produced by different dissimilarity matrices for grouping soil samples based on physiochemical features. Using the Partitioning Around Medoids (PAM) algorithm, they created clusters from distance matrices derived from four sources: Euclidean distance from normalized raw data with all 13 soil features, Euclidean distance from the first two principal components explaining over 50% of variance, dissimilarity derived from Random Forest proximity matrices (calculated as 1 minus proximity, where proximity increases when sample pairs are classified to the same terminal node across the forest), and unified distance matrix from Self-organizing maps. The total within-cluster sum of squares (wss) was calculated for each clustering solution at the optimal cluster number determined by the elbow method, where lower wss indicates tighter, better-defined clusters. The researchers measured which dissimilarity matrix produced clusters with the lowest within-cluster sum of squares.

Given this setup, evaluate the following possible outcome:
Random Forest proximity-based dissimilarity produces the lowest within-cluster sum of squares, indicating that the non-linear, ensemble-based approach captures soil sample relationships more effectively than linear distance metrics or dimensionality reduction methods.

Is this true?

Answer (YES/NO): NO